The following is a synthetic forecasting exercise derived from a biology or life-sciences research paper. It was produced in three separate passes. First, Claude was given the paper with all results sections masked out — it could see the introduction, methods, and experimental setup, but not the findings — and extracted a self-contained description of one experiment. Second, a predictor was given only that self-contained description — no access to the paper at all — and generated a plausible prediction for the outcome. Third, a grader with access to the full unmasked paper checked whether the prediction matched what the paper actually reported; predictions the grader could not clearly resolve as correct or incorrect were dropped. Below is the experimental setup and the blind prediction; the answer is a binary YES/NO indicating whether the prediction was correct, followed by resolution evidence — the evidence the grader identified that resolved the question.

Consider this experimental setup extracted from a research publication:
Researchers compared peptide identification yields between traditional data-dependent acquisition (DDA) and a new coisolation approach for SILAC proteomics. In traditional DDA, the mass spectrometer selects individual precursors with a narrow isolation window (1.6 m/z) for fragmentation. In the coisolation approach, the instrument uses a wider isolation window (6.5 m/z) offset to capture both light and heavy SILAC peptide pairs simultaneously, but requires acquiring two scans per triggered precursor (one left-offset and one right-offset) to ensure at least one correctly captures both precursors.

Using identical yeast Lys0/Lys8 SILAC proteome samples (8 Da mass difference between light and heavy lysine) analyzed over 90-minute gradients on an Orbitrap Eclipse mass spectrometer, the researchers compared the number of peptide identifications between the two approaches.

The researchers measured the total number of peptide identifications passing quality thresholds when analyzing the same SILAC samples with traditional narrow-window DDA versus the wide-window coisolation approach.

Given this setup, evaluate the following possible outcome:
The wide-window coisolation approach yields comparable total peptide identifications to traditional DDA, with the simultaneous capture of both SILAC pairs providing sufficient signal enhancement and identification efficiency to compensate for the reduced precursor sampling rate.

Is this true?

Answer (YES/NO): YES